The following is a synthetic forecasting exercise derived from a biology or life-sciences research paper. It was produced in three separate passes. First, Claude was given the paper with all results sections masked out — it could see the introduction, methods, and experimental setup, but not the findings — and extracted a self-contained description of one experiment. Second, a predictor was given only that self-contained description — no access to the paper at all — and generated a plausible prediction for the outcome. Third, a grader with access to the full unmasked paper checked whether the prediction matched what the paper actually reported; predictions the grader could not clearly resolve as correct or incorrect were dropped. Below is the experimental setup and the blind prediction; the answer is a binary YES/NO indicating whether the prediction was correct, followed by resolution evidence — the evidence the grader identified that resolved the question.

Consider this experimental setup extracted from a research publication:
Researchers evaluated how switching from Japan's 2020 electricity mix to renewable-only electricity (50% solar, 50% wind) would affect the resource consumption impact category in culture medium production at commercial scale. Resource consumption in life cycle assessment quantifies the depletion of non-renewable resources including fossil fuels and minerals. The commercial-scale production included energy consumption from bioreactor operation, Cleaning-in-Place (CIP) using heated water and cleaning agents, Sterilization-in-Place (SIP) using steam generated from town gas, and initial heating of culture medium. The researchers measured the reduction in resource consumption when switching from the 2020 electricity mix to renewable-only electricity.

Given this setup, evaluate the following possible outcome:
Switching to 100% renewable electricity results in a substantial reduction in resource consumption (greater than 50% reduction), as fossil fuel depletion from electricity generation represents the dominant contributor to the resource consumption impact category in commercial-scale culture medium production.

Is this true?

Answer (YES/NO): NO